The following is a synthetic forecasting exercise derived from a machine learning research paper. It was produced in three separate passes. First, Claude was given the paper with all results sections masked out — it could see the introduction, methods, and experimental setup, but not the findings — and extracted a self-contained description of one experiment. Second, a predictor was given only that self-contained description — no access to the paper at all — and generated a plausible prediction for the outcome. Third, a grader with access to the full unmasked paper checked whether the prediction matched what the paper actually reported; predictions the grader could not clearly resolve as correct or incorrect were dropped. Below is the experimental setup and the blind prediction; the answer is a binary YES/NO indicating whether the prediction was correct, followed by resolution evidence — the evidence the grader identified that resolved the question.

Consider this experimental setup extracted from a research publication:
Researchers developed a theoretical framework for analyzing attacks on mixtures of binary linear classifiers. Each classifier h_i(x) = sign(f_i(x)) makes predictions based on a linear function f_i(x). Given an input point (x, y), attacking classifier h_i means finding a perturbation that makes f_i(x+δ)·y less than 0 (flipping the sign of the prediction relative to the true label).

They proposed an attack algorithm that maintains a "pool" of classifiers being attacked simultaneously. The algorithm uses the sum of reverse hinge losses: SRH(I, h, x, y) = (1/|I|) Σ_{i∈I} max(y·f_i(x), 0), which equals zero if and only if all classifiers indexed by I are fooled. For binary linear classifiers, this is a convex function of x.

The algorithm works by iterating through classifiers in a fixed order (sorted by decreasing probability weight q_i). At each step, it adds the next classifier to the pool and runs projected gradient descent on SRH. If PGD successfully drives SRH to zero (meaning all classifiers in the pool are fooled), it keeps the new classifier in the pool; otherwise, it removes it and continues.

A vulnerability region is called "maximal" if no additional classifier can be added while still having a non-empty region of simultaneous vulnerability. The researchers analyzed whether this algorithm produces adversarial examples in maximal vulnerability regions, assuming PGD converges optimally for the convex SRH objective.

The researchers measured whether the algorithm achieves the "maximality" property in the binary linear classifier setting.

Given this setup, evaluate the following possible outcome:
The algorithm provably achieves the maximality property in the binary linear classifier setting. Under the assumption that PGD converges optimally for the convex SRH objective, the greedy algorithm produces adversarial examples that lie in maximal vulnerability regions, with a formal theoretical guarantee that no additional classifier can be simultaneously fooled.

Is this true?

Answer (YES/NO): YES